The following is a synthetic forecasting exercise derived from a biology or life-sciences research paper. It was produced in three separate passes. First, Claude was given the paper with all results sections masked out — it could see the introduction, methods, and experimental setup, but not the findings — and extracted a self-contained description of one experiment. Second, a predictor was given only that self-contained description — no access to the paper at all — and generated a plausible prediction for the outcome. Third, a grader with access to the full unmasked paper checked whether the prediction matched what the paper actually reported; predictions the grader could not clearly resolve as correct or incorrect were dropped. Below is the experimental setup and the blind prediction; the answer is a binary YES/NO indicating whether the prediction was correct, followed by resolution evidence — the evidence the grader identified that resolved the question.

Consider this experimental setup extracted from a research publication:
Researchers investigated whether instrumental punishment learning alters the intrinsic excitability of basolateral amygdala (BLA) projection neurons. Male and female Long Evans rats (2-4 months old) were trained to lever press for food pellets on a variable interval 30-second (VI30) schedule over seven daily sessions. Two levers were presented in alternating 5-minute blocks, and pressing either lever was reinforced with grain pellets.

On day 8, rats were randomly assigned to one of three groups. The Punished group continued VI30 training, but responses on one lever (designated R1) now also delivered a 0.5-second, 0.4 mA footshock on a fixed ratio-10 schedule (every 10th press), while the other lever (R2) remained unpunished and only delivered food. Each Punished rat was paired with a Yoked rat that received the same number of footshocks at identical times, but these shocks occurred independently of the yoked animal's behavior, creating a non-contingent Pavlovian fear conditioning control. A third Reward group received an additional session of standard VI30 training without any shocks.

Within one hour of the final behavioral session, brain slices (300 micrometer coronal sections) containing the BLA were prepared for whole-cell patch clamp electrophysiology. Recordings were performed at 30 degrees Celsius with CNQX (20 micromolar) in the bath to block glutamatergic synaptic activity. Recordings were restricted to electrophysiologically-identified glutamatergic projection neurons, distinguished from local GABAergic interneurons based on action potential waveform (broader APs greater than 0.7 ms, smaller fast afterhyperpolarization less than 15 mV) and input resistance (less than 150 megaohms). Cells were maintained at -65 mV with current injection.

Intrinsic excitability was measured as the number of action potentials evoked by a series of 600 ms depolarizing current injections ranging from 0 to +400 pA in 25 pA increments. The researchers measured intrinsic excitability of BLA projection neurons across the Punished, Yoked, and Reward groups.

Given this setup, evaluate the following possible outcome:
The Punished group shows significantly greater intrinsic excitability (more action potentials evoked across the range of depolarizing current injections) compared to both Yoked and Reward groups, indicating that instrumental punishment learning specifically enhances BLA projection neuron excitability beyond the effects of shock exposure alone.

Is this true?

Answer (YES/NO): NO